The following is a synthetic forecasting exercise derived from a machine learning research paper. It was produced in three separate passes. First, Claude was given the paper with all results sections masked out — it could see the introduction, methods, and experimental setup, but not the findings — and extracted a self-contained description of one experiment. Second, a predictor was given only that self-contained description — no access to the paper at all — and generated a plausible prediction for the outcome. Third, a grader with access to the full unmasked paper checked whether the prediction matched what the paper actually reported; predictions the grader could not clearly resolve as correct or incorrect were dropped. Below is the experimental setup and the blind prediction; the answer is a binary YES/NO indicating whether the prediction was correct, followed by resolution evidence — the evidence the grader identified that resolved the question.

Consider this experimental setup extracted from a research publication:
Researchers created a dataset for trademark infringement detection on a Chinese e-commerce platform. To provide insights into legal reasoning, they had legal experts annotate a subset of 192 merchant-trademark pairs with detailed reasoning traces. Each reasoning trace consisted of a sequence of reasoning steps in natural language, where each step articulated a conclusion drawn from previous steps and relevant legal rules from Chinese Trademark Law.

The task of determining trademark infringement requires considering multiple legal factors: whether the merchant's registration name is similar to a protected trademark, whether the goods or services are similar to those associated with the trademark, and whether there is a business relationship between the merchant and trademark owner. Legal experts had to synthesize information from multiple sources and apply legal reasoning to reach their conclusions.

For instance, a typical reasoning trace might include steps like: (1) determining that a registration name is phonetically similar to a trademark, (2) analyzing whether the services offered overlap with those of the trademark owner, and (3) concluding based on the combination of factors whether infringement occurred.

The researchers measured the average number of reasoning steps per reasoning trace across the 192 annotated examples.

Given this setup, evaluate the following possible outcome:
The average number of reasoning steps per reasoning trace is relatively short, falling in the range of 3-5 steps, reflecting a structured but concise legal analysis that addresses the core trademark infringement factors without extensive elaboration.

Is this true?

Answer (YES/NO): NO